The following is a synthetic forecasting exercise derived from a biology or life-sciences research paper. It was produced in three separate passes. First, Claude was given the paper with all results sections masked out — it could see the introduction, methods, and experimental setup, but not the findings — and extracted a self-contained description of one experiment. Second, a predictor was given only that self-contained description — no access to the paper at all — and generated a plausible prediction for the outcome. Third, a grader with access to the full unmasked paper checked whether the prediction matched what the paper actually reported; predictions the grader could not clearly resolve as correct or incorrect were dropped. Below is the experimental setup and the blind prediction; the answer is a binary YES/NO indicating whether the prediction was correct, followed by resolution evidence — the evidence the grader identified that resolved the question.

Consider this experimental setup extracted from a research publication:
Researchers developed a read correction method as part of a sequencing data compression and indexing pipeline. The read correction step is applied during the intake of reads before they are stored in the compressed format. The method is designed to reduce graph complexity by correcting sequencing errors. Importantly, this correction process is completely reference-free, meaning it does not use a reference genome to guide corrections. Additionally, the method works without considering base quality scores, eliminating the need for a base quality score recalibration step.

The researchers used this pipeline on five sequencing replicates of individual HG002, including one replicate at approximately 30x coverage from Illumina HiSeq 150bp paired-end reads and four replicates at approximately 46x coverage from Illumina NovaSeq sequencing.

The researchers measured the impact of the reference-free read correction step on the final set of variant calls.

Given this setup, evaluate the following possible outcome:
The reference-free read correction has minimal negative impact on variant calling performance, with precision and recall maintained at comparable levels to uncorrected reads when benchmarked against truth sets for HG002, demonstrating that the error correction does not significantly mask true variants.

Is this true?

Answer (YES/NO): YES